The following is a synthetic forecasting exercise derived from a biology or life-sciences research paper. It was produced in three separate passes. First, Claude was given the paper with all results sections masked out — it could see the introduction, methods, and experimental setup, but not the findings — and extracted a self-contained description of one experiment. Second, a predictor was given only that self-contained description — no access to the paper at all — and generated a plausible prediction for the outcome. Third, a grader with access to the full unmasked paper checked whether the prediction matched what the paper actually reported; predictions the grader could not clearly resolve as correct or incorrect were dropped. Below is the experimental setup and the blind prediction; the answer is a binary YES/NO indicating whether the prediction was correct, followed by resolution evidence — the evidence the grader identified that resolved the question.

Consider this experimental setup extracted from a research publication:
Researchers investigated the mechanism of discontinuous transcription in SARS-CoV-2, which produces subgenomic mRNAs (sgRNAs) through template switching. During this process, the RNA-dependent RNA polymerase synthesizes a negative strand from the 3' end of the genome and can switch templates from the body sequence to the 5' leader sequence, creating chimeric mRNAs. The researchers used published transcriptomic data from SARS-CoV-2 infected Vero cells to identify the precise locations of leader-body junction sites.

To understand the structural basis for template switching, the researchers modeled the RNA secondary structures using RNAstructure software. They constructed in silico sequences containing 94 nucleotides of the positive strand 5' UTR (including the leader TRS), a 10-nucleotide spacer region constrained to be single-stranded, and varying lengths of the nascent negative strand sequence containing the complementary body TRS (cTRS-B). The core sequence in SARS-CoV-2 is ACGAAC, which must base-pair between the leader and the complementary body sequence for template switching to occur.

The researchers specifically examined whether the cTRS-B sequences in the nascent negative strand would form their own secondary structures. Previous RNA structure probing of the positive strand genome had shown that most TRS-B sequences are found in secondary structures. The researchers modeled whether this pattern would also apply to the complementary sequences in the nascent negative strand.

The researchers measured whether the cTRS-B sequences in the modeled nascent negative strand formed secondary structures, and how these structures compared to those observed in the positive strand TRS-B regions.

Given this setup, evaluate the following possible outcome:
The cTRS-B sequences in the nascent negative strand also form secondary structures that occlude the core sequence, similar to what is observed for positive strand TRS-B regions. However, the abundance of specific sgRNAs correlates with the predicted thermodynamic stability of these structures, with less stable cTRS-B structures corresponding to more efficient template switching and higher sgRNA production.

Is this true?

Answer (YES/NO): NO